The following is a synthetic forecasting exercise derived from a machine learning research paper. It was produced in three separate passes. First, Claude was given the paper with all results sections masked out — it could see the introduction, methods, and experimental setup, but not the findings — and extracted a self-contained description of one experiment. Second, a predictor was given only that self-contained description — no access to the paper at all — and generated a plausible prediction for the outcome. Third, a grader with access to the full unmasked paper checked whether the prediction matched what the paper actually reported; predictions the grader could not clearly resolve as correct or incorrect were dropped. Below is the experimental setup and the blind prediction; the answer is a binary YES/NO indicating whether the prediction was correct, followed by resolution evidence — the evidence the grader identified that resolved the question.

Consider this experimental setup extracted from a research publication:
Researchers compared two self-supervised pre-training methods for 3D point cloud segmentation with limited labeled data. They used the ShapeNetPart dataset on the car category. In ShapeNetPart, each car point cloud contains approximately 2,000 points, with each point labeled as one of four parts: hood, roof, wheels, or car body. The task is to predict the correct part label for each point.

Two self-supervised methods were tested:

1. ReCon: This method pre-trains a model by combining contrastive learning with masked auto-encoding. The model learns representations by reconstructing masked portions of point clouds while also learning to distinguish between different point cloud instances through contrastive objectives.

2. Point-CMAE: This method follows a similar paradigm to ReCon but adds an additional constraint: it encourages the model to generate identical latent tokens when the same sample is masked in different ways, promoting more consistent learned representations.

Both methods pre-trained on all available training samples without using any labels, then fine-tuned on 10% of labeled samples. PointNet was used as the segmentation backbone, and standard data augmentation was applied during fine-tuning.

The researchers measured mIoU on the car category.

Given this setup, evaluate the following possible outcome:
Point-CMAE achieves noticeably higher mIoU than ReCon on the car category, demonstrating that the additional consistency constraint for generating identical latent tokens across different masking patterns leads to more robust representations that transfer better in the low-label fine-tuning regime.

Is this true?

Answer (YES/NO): NO